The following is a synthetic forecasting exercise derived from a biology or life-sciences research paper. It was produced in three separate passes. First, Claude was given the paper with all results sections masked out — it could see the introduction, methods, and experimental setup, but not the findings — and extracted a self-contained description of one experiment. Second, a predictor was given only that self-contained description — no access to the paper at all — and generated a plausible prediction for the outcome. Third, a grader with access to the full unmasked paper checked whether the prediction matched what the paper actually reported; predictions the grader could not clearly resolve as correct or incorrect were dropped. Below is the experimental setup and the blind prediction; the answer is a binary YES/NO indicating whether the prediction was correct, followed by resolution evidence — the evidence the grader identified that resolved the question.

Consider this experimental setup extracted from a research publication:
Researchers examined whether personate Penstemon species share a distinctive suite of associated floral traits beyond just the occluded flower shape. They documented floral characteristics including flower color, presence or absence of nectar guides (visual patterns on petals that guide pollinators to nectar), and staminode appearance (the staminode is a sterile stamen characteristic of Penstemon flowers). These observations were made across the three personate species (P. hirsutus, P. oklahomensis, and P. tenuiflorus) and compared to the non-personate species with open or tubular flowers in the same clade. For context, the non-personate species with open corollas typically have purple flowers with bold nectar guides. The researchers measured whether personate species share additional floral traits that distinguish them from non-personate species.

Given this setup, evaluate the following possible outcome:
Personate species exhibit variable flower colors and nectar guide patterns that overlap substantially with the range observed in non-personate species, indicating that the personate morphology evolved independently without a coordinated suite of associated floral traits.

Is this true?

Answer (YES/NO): NO